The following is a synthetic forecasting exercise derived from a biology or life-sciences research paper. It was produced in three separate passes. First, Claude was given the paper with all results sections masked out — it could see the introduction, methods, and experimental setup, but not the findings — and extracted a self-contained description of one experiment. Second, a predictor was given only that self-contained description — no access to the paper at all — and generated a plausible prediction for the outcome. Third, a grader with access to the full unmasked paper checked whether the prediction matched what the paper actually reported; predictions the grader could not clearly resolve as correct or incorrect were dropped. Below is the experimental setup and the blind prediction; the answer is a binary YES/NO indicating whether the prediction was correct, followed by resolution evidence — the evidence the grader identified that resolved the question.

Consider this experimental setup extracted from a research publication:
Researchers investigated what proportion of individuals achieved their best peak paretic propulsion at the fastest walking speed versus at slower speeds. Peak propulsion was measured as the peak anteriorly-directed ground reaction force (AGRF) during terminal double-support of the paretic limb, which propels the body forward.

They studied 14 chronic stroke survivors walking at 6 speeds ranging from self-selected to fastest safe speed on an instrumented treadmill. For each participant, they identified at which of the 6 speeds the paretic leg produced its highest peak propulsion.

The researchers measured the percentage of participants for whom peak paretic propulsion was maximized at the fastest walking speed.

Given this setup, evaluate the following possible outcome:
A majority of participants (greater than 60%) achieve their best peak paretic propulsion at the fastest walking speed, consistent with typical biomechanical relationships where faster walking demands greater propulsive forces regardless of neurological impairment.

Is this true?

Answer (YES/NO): YES